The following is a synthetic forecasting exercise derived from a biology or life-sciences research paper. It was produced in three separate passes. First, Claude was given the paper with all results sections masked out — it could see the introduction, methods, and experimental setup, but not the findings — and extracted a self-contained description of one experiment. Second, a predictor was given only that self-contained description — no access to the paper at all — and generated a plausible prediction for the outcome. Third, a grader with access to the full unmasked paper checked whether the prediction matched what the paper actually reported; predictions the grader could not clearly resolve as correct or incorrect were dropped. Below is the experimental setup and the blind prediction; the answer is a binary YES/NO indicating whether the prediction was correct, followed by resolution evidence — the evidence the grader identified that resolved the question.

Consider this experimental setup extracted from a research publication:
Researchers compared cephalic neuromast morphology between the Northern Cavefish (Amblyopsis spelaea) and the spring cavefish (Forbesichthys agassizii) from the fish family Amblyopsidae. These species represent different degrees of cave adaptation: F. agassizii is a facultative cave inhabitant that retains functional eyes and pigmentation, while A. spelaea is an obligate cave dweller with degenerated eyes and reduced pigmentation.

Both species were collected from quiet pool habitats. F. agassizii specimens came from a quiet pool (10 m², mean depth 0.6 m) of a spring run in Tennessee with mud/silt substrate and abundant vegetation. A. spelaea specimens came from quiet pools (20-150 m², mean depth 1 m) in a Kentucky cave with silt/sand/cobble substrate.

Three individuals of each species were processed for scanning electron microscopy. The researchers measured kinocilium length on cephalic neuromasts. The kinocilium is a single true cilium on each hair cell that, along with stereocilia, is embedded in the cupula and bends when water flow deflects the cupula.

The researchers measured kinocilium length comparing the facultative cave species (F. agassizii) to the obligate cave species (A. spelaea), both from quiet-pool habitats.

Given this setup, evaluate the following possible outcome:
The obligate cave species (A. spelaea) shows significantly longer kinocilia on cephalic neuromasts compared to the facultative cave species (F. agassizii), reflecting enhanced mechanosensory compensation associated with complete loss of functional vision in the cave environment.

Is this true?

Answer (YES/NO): YES